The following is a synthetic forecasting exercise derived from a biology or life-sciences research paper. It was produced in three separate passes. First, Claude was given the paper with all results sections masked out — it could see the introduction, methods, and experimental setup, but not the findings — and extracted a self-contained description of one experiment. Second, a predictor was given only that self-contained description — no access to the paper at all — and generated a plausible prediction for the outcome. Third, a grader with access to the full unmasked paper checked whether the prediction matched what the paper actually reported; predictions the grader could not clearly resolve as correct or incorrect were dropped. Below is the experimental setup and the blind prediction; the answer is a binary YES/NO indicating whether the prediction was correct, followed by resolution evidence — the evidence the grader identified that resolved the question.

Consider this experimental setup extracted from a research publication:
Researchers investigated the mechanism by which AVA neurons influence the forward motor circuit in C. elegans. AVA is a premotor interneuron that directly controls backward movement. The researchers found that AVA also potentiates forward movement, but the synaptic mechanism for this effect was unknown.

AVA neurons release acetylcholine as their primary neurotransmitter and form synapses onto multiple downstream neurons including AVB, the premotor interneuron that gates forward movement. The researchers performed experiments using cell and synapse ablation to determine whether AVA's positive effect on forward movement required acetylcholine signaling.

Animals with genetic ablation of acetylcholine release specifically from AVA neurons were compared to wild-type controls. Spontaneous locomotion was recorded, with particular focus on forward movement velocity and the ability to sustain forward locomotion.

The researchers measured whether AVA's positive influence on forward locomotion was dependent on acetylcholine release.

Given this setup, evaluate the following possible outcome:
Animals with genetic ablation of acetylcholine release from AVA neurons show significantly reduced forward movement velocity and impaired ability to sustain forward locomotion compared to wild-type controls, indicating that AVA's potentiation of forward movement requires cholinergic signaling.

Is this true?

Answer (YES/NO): YES